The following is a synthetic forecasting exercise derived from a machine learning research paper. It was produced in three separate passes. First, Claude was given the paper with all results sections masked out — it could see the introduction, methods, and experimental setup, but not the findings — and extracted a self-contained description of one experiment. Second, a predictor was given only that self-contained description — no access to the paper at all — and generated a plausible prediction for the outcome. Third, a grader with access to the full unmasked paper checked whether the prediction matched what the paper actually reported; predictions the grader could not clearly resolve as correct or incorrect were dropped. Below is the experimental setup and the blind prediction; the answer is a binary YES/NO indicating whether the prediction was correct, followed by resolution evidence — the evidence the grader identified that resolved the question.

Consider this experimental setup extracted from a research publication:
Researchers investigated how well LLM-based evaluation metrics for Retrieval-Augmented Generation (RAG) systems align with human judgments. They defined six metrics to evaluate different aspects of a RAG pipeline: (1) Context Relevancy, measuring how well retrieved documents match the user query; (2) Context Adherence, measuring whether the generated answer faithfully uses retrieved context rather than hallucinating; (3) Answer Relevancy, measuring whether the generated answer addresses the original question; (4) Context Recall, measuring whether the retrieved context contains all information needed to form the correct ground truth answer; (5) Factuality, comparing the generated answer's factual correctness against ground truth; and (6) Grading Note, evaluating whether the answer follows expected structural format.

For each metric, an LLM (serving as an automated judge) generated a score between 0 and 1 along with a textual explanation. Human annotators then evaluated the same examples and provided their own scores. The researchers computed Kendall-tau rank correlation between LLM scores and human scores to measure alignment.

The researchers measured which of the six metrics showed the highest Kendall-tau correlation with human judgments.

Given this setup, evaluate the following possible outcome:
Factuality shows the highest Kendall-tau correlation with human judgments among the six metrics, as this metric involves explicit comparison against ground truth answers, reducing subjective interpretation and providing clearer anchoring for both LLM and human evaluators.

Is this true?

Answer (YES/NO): NO